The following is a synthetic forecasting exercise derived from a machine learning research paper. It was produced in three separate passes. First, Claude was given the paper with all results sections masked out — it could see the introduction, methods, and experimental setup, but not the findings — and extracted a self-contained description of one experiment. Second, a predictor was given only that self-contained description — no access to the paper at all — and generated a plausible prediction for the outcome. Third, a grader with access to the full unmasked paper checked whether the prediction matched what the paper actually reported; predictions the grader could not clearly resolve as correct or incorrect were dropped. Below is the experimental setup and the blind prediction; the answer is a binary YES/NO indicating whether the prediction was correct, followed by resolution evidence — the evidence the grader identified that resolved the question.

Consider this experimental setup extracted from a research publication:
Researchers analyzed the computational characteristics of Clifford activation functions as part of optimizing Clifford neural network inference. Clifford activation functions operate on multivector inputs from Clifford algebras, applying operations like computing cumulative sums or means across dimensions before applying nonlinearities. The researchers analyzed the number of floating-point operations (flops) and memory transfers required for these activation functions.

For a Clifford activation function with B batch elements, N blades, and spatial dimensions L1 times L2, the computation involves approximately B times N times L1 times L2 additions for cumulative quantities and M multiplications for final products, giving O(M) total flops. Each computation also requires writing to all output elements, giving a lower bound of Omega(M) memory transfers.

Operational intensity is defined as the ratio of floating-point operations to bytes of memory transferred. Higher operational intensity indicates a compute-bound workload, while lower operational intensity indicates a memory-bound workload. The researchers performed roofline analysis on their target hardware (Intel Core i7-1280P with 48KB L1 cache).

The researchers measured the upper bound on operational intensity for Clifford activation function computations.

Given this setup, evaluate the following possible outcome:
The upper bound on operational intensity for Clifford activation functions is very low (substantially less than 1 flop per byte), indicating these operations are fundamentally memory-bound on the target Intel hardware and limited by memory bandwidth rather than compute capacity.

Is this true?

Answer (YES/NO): NO